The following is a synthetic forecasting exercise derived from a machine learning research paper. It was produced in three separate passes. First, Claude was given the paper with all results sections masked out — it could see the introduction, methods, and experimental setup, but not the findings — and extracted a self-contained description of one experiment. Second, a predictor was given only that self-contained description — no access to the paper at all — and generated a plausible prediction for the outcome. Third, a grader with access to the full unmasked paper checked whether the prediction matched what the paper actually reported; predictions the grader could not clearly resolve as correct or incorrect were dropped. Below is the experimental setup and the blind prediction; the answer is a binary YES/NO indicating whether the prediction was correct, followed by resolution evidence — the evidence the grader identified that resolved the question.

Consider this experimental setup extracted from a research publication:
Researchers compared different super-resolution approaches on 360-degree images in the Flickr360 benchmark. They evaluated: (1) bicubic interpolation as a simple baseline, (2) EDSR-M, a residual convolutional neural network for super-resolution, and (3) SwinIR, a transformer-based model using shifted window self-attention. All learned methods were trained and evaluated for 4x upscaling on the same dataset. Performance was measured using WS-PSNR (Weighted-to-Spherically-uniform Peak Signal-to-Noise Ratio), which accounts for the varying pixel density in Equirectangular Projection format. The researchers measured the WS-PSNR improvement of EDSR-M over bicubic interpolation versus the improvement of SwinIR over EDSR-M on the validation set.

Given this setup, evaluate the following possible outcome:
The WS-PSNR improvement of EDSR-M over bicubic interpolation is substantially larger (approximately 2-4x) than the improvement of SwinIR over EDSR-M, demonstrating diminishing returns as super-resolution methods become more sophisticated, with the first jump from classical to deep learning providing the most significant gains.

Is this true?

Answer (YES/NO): YES